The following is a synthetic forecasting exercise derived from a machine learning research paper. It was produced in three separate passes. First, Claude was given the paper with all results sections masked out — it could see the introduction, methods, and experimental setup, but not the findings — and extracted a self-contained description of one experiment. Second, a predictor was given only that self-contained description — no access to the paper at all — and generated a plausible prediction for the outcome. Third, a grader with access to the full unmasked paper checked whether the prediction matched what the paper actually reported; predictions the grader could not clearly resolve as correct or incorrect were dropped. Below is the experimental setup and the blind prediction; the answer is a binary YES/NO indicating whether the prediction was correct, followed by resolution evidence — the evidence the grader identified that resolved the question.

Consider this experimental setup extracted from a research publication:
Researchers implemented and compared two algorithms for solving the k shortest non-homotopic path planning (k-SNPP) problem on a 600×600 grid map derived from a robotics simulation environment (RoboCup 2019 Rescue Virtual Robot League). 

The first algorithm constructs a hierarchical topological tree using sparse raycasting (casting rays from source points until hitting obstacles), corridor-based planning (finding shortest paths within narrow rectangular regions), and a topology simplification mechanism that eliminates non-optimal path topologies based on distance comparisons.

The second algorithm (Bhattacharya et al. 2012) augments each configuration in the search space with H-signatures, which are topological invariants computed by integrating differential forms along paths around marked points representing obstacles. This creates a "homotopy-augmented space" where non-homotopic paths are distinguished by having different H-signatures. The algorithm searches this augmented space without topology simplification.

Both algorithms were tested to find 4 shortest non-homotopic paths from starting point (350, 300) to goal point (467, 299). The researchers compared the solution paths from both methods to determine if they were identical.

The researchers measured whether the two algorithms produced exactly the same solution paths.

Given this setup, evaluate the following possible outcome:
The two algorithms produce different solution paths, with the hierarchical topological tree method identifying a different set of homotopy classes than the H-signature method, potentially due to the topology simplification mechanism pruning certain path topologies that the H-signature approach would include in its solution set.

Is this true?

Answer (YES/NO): NO